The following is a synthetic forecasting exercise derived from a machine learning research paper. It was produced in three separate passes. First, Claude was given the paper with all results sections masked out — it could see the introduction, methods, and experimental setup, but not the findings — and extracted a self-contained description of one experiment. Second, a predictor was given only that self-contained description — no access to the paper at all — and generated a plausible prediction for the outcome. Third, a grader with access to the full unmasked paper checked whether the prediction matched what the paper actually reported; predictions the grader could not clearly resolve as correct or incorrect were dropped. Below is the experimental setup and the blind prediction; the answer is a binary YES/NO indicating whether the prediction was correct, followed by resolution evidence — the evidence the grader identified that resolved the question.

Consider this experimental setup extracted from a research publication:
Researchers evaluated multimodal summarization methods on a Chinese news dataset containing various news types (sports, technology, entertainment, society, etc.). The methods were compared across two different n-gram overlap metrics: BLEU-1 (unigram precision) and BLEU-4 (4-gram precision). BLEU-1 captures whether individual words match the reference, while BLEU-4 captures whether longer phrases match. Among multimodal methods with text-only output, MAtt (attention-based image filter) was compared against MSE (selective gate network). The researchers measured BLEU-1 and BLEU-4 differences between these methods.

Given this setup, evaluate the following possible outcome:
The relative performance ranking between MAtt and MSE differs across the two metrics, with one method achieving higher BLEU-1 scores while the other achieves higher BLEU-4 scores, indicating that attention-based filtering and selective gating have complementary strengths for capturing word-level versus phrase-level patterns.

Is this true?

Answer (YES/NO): NO